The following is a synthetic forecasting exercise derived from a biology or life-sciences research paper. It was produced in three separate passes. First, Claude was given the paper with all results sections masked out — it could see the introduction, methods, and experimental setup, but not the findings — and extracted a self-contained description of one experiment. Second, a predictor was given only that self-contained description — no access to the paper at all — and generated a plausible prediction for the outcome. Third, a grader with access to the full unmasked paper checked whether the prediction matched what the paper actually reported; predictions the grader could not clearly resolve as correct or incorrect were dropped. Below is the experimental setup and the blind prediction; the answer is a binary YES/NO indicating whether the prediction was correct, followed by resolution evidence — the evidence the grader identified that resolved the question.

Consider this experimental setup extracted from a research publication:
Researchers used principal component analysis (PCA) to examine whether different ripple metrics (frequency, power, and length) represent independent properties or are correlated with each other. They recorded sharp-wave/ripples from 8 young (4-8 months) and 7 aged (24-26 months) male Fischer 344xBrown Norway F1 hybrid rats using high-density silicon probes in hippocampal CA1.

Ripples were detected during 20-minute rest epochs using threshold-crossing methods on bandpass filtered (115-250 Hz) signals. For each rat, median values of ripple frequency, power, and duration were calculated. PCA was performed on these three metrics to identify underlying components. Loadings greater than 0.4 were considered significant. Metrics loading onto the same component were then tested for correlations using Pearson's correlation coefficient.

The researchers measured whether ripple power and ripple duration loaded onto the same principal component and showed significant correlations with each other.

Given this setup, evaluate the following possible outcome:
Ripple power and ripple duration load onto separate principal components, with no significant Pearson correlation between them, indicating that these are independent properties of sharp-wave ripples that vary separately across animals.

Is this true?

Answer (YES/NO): NO